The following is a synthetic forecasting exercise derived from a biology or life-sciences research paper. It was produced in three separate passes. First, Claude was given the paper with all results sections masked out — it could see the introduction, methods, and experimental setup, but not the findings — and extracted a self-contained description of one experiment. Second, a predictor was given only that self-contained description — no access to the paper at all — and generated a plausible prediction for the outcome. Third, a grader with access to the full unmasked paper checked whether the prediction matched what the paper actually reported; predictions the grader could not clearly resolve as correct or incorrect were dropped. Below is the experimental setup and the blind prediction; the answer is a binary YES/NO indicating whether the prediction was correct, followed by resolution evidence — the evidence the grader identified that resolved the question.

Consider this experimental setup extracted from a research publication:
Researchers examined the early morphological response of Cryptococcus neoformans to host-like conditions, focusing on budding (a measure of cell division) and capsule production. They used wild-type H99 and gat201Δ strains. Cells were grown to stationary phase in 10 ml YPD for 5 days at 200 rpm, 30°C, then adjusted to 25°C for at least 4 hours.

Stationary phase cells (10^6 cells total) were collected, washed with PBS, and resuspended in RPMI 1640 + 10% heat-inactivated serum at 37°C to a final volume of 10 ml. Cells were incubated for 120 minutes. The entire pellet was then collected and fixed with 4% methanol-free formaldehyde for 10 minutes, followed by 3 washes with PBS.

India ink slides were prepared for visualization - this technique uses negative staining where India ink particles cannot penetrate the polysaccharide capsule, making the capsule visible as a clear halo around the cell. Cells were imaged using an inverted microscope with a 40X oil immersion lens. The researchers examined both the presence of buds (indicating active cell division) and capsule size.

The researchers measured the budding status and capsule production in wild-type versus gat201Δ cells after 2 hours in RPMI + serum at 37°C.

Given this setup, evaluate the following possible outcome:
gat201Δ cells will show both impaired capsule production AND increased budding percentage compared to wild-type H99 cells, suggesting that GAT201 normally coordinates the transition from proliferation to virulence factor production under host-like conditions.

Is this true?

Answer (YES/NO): YES